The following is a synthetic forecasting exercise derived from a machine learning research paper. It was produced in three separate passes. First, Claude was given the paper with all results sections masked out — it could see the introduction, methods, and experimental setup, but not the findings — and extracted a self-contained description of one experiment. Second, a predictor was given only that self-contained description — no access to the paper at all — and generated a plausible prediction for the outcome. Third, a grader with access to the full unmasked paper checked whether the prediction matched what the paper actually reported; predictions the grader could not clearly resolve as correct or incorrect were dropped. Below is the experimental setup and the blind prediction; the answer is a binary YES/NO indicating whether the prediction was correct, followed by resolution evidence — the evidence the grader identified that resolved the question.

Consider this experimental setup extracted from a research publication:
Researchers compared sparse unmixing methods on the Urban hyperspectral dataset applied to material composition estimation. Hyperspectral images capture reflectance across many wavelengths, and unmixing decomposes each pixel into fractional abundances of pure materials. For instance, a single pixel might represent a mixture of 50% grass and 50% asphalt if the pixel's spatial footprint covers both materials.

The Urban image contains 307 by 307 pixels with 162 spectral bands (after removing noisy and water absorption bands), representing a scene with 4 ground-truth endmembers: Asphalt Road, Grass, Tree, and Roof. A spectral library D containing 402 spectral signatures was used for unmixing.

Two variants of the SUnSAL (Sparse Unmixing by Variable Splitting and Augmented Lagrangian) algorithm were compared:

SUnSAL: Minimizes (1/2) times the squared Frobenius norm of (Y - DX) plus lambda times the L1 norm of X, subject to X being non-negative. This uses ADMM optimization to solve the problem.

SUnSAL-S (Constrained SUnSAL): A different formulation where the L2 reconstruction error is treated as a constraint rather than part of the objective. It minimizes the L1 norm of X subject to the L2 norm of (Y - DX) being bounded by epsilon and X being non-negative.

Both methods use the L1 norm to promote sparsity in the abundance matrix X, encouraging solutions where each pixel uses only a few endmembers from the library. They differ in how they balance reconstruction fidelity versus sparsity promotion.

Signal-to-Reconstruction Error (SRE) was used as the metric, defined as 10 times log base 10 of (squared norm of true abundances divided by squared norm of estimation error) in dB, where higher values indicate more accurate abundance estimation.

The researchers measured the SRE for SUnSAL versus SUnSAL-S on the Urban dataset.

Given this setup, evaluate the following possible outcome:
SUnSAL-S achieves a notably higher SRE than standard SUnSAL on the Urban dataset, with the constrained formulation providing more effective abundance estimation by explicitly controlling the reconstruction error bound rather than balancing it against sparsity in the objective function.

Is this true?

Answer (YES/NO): YES